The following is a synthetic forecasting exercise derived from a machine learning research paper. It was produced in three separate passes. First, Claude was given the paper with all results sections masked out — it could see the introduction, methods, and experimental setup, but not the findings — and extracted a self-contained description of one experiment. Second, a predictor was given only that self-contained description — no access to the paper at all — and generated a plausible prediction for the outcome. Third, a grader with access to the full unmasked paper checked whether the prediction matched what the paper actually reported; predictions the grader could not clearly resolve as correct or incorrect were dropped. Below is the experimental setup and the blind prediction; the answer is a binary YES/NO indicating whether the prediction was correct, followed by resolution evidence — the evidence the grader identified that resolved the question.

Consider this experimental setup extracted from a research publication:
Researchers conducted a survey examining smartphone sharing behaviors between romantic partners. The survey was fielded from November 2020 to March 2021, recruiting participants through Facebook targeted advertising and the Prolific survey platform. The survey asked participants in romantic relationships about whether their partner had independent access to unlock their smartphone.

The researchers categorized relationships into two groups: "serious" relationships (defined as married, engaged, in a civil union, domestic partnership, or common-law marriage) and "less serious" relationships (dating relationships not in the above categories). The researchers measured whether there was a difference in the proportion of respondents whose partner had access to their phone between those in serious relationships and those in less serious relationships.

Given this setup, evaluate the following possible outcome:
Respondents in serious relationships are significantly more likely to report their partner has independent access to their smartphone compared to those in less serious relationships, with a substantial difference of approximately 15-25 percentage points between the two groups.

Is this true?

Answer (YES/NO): YES